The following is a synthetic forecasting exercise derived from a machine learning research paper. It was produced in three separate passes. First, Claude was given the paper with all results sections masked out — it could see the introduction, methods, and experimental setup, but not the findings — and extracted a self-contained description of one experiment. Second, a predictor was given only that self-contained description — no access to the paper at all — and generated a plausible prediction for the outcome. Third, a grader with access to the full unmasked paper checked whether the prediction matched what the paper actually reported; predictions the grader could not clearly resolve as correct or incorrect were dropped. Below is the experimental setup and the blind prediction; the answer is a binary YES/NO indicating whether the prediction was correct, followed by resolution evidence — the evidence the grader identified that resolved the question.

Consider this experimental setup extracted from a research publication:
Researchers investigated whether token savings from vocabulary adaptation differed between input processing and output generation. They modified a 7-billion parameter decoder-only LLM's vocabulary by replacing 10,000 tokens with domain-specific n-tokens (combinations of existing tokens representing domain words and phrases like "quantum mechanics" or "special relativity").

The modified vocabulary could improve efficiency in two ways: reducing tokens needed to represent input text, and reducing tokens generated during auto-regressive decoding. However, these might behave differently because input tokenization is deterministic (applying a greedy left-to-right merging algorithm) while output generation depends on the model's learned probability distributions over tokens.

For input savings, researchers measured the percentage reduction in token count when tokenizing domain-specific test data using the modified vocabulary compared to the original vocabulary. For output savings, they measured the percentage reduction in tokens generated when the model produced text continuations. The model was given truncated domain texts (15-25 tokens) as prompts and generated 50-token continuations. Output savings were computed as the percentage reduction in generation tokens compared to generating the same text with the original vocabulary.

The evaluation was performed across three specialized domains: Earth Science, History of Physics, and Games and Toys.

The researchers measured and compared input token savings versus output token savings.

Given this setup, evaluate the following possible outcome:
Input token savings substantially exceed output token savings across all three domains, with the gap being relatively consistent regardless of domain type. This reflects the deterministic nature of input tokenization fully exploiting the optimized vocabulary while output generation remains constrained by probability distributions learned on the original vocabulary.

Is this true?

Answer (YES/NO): NO